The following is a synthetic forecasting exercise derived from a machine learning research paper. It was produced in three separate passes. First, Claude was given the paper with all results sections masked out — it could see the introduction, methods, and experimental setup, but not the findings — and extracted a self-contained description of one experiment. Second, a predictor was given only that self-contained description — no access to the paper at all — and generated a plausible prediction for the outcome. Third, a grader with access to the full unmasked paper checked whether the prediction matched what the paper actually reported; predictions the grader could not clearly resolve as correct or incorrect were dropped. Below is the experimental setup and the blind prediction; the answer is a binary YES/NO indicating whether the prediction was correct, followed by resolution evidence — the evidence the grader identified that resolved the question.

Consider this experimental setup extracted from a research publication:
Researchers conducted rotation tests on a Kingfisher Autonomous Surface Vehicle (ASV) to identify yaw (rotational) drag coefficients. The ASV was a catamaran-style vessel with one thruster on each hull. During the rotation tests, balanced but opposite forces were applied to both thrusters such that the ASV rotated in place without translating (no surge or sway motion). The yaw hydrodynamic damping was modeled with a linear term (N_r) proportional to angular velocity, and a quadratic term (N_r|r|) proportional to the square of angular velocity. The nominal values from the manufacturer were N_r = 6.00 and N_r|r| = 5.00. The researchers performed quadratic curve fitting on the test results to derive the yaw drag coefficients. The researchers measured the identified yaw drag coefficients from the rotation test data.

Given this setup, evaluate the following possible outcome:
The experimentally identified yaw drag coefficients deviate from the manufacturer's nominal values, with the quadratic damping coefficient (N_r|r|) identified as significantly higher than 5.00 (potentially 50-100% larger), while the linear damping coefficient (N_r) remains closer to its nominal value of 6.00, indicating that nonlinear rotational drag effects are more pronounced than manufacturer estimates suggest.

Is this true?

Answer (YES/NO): NO